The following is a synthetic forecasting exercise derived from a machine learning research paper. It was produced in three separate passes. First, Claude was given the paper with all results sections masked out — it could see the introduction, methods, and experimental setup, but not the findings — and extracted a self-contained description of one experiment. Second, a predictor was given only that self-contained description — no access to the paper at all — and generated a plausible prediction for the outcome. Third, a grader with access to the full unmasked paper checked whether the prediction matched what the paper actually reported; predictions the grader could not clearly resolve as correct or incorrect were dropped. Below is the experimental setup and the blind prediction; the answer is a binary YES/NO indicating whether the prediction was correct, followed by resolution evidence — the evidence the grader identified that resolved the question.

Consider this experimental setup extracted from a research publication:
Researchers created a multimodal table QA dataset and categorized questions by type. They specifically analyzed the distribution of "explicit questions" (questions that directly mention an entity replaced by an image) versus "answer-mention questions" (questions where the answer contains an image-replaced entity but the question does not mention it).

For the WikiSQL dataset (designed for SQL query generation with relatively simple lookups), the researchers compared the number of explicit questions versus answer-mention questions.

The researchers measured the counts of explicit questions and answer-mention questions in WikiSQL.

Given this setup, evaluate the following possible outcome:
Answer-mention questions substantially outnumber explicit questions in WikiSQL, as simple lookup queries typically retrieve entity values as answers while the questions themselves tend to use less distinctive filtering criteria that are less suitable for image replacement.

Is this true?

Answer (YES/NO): NO